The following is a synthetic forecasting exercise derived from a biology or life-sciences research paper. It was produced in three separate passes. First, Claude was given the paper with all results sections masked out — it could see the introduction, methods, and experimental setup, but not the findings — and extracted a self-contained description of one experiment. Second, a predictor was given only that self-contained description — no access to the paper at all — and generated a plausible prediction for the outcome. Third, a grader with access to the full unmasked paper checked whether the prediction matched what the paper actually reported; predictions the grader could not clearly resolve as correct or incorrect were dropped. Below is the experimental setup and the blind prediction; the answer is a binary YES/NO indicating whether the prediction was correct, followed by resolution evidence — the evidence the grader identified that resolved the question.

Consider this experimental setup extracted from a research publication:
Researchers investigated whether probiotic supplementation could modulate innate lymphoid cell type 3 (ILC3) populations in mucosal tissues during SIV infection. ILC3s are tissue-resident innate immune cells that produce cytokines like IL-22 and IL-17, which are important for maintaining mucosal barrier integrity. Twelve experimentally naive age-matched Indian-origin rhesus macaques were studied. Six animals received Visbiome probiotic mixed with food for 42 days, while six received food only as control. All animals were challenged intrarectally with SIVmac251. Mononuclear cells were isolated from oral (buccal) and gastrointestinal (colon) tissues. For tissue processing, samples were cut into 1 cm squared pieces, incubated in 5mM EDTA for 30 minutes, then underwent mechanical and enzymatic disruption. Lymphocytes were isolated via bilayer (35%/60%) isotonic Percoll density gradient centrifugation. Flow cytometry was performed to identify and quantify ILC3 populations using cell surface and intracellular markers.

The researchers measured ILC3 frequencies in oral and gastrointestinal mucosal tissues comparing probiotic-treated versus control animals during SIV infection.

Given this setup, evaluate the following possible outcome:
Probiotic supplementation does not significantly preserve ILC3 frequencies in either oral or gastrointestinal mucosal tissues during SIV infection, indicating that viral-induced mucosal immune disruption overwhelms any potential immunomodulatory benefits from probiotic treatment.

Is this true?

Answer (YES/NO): YES